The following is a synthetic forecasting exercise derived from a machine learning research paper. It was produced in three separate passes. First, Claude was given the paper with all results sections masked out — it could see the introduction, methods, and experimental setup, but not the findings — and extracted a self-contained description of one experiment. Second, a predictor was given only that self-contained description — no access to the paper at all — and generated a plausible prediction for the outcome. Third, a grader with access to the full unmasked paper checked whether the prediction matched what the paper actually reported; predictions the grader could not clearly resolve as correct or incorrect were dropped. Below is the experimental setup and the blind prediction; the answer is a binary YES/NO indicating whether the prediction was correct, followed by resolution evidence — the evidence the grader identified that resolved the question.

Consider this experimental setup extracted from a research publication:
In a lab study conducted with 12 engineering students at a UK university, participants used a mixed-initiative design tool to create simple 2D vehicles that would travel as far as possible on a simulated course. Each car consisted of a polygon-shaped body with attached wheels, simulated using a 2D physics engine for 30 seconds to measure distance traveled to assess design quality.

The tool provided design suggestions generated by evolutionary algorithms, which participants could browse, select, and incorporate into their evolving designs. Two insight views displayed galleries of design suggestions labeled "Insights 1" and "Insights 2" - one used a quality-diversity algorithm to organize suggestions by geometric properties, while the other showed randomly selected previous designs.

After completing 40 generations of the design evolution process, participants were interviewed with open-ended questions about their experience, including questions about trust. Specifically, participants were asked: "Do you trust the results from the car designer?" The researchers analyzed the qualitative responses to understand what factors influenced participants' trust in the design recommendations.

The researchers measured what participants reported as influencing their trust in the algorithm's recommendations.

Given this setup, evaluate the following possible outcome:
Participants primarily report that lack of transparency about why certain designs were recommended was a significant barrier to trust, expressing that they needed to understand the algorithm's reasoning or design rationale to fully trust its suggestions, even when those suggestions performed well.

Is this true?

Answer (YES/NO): NO